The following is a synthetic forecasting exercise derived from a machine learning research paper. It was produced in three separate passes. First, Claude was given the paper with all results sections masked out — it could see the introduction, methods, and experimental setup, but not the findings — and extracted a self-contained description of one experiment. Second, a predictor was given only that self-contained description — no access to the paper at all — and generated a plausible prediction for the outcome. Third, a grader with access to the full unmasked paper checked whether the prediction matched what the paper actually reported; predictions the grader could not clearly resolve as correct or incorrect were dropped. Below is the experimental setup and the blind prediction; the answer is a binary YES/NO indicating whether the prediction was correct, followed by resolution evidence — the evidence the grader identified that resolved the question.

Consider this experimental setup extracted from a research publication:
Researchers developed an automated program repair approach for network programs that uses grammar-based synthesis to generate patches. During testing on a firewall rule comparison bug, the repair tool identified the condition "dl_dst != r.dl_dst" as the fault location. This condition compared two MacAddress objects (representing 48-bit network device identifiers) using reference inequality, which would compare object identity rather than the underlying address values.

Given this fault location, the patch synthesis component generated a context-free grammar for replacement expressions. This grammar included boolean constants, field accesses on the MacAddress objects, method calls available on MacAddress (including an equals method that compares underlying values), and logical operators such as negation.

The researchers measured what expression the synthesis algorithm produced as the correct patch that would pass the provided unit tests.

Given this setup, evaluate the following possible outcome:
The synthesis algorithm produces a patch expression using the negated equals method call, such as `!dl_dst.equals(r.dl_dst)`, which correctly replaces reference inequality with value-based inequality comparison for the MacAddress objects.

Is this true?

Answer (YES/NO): YES